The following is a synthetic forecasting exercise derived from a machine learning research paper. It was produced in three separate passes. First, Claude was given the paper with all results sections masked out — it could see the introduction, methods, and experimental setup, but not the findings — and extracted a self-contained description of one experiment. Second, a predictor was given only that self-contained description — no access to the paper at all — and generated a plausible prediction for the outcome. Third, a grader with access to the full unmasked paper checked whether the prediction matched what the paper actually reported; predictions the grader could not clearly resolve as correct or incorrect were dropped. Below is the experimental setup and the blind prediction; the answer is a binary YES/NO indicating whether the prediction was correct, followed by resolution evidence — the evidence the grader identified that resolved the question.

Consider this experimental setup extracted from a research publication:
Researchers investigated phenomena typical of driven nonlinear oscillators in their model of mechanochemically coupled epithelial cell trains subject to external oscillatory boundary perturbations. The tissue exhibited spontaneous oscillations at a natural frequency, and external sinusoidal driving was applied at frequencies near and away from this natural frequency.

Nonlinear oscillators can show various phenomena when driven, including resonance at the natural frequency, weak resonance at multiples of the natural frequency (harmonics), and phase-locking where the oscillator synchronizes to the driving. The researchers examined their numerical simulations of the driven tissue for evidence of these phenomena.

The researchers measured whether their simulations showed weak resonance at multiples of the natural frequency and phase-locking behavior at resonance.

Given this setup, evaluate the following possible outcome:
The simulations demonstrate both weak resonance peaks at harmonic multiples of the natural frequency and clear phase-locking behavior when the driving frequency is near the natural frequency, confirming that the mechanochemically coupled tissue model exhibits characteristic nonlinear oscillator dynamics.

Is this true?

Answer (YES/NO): YES